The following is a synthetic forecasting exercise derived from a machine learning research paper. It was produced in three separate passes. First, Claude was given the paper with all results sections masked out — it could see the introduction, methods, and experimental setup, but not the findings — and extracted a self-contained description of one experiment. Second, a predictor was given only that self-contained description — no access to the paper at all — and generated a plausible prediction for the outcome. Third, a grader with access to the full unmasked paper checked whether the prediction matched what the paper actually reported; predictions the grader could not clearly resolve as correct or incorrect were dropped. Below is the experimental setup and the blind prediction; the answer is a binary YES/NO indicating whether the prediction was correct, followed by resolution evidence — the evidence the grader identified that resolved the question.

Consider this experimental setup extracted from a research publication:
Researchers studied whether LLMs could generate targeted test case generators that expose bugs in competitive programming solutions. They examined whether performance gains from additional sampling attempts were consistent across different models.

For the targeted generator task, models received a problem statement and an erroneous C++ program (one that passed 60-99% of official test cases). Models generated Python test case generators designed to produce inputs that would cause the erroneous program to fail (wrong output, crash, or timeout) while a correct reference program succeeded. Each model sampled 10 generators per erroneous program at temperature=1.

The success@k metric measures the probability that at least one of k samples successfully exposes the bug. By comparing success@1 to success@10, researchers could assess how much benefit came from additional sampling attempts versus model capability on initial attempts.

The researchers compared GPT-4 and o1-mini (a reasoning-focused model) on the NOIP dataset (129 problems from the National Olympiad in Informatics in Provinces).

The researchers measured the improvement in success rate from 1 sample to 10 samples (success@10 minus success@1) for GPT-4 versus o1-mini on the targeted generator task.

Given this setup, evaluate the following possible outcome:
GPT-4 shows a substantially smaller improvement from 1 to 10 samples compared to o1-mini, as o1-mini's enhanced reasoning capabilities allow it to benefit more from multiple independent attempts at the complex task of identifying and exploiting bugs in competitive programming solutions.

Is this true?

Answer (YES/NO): NO